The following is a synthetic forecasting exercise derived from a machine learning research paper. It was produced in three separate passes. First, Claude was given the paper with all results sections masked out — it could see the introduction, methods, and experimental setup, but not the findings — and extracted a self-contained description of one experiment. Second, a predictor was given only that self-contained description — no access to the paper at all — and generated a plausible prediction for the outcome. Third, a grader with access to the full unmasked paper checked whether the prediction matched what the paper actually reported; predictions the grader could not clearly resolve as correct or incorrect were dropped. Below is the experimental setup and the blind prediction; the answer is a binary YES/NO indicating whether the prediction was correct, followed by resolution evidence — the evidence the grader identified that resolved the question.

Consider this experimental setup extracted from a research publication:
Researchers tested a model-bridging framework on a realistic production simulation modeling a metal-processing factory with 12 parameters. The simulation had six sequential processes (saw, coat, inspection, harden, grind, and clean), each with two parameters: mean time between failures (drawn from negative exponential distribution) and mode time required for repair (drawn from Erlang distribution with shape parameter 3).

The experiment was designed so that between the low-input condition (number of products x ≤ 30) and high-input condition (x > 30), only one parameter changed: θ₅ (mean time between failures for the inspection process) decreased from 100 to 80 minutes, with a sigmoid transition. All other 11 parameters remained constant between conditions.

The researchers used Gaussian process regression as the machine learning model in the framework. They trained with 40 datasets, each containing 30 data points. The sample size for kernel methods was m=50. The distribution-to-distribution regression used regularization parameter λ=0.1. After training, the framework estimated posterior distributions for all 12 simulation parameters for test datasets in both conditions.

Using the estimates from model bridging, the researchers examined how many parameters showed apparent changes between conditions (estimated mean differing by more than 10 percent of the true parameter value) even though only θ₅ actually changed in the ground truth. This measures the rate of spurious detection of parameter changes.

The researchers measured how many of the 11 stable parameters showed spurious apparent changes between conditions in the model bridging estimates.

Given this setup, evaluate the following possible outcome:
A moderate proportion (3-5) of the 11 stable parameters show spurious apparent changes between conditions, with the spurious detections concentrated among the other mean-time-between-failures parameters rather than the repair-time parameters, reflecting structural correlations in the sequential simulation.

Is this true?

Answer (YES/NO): NO